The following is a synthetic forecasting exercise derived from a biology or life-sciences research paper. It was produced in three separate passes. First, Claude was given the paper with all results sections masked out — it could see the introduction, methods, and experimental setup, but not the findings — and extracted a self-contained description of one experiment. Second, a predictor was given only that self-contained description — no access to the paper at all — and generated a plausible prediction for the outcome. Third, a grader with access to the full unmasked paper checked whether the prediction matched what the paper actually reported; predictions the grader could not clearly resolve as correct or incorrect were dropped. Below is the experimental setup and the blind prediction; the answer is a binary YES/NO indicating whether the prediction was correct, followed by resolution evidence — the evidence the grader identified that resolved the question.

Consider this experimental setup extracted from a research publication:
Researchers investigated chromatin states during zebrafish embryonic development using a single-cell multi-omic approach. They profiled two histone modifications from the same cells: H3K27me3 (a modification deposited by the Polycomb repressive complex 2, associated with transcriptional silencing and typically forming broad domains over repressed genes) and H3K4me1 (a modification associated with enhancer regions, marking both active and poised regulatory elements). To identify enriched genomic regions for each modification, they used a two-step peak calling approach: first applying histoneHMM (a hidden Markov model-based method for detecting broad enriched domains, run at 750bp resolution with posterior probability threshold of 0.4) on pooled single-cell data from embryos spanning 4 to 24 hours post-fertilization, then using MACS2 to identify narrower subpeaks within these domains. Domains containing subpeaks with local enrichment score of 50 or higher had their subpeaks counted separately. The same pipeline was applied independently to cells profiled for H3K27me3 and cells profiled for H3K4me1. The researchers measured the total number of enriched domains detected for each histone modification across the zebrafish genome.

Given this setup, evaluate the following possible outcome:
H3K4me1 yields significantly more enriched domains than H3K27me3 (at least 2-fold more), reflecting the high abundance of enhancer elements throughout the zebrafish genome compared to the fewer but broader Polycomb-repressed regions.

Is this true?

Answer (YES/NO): YES